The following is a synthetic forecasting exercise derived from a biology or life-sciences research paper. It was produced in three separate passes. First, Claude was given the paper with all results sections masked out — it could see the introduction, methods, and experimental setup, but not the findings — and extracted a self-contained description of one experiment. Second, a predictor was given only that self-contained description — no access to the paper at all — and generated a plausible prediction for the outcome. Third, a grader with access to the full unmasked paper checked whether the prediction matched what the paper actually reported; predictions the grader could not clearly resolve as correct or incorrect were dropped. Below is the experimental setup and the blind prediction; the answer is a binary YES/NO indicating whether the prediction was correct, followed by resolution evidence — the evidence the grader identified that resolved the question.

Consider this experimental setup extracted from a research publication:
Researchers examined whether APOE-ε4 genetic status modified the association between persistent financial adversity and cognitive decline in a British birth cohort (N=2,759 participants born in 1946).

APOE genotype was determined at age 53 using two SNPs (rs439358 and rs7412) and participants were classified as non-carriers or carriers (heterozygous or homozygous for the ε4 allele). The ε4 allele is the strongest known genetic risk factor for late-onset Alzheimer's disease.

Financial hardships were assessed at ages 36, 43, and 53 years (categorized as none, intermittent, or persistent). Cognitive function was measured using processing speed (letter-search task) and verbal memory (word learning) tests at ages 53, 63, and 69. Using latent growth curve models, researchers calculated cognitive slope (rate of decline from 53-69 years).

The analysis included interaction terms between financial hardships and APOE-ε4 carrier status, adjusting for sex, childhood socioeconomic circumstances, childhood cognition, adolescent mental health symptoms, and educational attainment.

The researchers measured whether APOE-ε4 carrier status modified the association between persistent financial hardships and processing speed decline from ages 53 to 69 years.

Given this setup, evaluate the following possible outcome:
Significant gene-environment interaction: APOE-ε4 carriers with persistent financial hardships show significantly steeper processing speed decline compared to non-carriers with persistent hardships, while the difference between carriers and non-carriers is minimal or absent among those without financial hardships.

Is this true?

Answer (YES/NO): NO